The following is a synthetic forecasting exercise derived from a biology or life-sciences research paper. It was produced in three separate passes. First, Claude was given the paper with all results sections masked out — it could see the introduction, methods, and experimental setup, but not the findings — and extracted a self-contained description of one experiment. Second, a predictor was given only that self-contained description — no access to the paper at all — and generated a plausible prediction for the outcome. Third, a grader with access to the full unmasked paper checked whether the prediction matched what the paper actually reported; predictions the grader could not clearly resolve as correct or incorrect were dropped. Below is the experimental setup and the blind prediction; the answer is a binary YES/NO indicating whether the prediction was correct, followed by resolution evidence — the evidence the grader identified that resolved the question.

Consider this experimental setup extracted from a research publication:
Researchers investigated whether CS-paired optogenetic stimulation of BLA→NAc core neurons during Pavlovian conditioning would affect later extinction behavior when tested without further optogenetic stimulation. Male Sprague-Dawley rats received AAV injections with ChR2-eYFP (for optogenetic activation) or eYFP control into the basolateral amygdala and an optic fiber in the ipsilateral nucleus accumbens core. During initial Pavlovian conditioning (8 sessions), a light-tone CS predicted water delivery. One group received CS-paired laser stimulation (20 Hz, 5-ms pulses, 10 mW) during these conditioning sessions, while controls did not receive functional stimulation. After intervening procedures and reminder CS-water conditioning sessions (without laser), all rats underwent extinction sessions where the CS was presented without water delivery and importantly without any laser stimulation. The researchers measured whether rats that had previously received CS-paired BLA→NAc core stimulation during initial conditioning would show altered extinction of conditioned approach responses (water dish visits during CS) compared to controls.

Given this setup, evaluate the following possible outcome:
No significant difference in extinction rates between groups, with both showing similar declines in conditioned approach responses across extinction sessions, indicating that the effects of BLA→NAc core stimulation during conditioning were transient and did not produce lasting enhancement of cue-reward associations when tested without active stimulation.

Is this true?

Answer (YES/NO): NO